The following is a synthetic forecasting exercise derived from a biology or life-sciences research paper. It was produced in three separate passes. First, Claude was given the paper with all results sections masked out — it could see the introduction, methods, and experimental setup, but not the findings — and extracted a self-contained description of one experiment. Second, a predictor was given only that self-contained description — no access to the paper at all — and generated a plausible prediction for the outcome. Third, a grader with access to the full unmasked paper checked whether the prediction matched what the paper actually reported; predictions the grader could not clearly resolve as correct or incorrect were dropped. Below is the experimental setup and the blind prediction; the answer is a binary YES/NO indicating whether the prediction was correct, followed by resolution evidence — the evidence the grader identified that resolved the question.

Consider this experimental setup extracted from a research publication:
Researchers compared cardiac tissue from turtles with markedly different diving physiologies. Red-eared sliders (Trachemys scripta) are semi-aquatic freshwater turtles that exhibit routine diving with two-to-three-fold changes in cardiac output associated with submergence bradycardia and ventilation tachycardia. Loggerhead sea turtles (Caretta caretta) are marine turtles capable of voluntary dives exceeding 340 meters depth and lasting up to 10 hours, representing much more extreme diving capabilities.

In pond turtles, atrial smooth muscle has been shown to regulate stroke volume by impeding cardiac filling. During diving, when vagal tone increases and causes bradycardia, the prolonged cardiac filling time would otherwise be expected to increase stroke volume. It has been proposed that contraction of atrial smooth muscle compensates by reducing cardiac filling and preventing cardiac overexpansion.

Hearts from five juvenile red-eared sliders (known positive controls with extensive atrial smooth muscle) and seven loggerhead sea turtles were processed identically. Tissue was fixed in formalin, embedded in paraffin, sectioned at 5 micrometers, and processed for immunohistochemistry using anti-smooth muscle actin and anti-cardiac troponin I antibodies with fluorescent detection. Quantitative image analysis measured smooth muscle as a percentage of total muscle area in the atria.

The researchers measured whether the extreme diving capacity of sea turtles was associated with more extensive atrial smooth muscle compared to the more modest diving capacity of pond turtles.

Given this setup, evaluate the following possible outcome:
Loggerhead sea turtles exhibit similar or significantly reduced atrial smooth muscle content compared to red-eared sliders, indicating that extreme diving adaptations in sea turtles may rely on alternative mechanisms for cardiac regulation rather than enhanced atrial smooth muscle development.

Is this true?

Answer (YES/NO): YES